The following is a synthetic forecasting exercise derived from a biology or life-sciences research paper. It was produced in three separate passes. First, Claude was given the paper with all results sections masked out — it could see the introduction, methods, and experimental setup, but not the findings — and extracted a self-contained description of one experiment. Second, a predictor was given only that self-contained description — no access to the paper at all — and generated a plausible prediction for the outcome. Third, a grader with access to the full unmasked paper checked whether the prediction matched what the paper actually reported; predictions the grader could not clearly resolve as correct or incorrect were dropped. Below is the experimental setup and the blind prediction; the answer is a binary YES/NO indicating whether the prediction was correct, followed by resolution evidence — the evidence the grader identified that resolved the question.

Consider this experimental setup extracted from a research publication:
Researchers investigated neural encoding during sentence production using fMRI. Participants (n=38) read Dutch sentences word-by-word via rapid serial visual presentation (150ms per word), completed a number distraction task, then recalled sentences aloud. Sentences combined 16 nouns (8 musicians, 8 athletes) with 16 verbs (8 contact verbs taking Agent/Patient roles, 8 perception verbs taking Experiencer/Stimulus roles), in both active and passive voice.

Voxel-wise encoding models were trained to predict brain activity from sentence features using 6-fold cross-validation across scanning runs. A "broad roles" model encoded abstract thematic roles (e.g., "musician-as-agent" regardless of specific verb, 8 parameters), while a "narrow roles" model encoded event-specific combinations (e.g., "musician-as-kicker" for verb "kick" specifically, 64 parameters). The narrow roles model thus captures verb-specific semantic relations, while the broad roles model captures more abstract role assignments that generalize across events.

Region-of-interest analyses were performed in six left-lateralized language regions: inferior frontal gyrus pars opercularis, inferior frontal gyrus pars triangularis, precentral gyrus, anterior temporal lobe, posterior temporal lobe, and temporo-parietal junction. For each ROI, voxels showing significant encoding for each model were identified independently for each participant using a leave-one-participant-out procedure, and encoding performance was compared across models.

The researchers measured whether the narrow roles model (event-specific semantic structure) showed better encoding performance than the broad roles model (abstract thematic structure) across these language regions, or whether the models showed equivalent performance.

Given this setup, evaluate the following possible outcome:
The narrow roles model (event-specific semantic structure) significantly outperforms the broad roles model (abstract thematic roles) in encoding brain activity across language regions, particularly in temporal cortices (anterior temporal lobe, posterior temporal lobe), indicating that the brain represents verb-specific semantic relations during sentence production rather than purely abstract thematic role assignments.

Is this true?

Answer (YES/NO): NO